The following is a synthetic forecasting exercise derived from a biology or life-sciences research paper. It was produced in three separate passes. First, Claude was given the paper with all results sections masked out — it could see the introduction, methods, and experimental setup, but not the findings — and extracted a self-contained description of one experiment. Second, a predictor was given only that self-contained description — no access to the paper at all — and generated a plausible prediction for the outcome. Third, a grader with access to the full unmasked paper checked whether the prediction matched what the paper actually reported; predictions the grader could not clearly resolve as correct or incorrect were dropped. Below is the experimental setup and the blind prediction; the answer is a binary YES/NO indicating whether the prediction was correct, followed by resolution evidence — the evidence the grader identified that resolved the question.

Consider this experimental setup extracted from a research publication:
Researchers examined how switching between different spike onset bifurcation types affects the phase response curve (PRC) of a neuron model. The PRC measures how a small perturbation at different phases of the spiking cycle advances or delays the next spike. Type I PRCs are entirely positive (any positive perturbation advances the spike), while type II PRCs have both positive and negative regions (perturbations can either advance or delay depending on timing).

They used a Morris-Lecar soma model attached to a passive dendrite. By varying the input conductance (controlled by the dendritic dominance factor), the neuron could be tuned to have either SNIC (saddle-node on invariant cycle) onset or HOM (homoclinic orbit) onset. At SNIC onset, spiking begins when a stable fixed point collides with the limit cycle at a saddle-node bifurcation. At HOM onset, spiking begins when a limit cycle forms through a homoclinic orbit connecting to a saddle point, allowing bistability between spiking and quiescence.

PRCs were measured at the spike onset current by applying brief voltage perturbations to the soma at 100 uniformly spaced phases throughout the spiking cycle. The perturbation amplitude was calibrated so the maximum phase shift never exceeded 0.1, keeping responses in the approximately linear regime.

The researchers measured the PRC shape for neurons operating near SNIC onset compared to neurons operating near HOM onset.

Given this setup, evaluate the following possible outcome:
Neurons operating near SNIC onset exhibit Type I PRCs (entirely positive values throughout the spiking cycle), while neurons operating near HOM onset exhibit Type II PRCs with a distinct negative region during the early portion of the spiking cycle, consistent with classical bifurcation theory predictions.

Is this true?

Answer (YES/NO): NO